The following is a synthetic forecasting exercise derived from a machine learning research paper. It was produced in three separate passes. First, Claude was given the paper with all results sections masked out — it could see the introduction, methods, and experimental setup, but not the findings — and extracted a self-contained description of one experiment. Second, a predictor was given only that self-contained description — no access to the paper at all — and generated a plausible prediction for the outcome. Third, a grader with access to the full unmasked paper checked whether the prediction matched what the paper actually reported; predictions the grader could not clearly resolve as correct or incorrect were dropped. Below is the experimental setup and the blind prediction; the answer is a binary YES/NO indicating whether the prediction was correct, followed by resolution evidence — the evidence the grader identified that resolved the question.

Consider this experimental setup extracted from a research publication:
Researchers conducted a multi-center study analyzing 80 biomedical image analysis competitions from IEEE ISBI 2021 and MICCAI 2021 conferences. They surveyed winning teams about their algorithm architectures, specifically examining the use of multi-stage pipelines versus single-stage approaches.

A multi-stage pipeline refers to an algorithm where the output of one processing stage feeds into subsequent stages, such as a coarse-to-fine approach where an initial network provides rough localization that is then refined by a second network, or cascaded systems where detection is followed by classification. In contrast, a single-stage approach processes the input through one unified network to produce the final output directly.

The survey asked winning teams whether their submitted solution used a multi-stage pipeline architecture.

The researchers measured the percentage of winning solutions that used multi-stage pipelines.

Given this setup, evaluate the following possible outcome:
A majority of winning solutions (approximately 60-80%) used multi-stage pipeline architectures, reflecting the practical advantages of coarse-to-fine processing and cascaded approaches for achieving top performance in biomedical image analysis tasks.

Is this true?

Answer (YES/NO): YES